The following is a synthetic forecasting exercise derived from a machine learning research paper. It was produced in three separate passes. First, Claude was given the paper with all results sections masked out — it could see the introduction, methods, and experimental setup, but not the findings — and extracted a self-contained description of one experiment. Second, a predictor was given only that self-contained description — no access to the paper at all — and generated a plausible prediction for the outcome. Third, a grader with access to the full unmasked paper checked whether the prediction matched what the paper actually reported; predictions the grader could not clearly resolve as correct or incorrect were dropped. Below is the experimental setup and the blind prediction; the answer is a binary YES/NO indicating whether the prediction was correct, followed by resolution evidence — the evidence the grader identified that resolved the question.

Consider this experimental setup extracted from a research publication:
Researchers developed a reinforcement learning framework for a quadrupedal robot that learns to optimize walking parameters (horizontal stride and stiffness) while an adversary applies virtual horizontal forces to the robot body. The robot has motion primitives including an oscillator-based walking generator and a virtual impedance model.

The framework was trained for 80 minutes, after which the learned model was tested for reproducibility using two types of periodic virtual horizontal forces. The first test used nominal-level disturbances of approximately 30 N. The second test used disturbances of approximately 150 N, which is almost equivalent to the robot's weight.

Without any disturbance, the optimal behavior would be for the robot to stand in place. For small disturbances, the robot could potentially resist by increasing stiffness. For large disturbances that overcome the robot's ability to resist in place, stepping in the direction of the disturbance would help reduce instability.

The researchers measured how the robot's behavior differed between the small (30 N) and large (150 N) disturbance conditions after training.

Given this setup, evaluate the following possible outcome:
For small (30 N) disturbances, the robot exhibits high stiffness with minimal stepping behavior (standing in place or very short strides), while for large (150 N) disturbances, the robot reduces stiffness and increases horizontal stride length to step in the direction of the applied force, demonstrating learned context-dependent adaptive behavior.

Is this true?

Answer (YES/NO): YES